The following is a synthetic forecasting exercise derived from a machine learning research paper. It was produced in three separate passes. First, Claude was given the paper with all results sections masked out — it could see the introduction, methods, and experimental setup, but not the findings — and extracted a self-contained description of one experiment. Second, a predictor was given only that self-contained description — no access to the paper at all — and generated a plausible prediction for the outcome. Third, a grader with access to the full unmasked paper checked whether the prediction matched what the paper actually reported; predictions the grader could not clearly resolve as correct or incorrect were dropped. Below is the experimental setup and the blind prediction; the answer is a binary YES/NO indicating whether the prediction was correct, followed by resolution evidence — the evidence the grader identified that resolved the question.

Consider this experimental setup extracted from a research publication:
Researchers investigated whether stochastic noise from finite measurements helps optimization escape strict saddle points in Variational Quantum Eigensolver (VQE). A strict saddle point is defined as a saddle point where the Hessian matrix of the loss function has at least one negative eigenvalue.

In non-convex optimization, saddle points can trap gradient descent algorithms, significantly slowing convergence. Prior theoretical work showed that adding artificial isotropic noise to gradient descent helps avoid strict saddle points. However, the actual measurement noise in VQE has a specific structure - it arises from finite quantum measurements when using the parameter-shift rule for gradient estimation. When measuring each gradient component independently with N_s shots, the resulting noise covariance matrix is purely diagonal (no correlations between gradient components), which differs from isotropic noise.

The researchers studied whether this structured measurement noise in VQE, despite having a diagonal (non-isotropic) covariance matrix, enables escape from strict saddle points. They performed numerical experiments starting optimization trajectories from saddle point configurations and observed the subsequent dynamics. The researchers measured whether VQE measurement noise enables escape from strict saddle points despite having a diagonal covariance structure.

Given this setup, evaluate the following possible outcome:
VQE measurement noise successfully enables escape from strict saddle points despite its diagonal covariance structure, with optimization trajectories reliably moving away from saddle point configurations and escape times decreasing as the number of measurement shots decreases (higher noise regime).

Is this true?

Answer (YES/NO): YES